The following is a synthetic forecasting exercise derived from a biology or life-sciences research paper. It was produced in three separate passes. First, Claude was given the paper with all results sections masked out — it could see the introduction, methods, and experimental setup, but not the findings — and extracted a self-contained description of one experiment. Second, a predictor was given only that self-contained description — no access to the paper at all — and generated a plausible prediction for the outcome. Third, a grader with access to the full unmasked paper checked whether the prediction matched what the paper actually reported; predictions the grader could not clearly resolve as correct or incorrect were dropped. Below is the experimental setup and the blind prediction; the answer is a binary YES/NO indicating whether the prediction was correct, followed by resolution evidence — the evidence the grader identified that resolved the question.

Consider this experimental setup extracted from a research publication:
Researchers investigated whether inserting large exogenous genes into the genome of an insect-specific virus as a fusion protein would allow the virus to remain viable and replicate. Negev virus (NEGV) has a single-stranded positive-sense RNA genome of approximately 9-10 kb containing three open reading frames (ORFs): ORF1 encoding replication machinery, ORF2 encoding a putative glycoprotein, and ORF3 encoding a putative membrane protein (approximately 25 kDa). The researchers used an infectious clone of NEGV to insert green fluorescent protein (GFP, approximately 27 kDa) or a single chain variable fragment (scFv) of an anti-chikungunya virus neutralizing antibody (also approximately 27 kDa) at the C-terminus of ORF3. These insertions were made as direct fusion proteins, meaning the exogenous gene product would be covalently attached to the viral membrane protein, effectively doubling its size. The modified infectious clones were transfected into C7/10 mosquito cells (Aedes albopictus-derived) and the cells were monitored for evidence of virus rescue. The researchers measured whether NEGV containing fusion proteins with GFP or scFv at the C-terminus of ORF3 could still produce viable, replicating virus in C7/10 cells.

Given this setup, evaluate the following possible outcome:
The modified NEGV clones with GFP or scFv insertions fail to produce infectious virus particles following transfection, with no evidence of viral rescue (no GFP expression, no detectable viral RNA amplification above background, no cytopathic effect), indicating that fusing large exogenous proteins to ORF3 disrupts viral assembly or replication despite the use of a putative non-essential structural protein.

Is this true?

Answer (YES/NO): NO